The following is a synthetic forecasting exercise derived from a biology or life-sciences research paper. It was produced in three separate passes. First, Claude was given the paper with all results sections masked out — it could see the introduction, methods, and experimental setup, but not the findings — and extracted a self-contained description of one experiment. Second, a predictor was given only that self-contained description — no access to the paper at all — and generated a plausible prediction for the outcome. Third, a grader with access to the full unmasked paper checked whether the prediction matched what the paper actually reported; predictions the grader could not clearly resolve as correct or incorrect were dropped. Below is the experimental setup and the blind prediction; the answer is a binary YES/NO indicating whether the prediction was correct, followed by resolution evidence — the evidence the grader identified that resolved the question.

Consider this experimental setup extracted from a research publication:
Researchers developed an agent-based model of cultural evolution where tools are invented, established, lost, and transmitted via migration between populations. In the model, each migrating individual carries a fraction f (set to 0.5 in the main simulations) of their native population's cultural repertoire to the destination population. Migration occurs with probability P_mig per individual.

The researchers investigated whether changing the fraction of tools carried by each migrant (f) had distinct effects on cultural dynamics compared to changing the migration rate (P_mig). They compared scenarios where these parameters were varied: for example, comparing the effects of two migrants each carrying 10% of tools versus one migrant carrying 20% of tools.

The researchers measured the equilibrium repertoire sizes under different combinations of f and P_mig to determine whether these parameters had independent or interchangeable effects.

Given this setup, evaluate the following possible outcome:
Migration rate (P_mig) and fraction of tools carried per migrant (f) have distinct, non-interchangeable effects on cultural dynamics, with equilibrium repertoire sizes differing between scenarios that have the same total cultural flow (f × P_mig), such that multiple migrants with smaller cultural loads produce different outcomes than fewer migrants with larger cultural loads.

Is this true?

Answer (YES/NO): NO